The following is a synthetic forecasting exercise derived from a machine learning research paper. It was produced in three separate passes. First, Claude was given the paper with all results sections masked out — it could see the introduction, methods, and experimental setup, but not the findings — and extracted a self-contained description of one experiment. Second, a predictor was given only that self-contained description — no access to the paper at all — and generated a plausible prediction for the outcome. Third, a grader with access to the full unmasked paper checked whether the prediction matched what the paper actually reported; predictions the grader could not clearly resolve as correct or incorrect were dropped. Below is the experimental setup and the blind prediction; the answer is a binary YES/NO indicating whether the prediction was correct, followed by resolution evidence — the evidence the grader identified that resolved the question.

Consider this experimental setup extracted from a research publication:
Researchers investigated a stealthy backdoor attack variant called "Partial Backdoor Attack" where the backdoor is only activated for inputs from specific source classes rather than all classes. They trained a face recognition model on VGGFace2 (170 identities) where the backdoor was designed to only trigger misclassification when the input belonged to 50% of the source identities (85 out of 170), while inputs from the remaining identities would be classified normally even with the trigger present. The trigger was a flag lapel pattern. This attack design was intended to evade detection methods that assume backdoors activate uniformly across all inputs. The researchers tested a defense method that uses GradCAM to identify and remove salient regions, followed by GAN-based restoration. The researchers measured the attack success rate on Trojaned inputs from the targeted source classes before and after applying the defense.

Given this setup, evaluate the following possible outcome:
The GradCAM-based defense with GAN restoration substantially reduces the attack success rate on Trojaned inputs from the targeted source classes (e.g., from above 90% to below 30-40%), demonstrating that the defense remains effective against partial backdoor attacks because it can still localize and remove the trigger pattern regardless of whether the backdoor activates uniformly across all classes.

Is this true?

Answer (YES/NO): YES